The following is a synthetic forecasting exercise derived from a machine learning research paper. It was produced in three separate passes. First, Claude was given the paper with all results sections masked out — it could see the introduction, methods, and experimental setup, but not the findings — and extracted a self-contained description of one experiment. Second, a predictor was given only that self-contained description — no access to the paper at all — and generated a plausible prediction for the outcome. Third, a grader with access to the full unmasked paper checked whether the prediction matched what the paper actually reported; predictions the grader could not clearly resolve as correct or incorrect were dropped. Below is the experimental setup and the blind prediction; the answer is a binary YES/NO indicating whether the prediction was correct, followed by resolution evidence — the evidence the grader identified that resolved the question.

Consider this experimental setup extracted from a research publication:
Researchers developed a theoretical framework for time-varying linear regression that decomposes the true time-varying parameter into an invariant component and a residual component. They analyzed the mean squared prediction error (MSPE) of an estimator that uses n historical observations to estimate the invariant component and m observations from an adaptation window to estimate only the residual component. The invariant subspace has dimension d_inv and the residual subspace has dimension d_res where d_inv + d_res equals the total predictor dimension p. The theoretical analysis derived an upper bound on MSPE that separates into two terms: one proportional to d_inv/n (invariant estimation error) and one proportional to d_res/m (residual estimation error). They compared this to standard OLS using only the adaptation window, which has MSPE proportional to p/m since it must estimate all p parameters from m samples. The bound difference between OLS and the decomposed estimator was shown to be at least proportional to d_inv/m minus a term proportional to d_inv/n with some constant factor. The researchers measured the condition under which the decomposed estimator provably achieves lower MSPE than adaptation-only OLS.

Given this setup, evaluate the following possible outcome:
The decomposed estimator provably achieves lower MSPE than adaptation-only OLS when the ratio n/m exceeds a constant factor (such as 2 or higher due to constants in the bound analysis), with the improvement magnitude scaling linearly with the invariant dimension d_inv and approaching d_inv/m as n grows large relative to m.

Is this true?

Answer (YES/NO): NO